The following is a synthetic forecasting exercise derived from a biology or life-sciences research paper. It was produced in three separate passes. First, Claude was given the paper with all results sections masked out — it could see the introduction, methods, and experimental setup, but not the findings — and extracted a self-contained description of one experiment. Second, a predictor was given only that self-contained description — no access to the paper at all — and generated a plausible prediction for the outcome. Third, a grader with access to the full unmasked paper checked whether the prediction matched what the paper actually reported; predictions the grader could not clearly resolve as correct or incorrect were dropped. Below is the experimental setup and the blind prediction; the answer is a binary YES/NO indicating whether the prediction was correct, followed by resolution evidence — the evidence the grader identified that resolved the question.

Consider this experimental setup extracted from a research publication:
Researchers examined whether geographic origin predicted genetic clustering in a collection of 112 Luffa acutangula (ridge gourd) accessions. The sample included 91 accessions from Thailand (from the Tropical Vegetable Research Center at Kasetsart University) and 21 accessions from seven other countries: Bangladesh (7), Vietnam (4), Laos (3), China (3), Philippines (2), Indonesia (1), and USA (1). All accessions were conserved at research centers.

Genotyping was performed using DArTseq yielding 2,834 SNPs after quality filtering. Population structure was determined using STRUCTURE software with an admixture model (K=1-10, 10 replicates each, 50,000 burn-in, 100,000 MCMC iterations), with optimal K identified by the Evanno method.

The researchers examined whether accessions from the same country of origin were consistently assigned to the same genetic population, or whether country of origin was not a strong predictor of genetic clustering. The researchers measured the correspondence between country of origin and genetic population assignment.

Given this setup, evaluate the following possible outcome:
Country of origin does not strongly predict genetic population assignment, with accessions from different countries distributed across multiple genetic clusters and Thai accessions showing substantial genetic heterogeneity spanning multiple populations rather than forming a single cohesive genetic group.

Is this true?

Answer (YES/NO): NO